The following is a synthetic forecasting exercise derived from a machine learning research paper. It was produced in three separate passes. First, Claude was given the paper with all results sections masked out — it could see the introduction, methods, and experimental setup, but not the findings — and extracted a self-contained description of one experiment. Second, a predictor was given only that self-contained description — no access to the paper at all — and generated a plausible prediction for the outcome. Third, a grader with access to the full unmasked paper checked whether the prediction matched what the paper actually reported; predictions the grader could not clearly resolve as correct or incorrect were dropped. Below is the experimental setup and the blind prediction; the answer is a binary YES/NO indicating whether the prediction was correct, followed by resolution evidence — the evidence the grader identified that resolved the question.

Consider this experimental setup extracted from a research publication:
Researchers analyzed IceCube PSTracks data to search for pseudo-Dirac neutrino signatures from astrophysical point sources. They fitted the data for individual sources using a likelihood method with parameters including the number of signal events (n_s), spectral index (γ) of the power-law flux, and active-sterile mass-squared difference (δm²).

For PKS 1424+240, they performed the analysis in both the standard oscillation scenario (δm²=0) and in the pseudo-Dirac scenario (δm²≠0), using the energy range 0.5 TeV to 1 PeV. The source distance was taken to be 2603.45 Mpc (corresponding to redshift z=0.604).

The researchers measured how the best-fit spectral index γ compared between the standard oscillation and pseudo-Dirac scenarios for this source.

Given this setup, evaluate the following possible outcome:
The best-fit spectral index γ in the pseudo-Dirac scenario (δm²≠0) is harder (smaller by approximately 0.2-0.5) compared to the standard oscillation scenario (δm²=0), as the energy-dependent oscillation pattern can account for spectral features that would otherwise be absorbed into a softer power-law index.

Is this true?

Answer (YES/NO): NO